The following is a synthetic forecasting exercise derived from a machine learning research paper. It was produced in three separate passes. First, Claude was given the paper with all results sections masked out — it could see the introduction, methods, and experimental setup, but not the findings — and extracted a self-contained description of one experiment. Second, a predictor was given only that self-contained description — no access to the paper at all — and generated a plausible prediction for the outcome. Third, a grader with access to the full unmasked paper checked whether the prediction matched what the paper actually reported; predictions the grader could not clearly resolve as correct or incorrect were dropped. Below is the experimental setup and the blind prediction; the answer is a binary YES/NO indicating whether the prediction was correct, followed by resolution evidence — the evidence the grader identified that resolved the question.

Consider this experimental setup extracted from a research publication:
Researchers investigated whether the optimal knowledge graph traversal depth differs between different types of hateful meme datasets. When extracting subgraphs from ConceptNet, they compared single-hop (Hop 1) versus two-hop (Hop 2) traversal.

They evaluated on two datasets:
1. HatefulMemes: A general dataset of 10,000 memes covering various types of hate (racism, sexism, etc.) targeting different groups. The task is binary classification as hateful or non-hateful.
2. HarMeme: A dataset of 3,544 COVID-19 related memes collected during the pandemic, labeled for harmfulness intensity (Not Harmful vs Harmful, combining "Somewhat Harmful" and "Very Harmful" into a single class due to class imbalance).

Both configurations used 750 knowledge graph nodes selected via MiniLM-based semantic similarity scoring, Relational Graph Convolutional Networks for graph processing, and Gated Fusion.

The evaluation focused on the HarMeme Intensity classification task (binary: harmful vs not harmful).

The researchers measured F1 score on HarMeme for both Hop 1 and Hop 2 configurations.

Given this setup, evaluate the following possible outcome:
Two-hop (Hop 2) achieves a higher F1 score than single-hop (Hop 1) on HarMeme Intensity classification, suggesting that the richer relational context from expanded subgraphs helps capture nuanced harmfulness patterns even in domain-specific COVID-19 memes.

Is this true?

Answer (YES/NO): YES